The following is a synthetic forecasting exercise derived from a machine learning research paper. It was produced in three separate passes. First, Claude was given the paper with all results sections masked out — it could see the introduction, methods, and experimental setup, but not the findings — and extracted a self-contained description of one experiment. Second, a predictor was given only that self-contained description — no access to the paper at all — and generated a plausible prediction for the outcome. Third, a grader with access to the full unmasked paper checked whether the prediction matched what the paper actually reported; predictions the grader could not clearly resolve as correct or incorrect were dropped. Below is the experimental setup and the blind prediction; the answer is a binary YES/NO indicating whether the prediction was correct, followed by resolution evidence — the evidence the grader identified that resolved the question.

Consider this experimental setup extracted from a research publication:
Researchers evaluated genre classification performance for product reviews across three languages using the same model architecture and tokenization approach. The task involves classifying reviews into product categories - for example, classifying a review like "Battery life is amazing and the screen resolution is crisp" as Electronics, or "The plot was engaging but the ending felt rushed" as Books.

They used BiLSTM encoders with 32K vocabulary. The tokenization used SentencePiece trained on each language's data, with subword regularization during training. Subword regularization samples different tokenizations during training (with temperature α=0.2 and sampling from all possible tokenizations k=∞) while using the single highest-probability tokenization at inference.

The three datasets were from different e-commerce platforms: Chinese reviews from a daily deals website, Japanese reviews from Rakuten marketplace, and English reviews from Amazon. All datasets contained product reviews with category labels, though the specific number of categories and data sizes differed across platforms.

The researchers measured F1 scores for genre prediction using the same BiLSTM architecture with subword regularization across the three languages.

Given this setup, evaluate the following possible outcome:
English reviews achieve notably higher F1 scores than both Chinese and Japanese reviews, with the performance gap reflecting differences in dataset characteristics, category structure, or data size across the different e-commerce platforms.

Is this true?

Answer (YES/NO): YES